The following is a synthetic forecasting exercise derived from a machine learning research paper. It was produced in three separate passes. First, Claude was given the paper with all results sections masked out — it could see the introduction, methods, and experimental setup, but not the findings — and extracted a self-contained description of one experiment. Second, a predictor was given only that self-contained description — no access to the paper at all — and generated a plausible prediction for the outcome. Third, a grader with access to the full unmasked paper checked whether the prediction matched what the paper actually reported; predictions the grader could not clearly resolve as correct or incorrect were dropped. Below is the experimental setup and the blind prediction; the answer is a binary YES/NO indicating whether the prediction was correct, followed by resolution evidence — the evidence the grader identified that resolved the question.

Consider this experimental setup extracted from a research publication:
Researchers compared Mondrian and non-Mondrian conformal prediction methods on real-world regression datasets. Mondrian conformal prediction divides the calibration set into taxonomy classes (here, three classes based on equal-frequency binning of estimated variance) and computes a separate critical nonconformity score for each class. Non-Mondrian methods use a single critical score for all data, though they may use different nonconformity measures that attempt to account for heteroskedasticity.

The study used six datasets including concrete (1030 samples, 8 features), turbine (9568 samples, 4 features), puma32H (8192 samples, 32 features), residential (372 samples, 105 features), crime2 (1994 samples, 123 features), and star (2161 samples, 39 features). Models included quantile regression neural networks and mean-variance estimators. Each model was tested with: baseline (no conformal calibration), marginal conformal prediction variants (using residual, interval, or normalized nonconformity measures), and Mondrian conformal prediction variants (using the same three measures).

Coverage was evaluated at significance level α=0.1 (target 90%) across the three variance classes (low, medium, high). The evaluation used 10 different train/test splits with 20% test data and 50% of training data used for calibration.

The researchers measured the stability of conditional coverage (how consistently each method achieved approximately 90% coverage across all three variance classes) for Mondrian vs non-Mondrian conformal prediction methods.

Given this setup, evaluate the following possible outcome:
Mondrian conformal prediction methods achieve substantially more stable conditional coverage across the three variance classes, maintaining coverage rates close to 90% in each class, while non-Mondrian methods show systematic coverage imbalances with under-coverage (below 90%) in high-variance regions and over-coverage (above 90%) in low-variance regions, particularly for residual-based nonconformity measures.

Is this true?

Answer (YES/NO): NO